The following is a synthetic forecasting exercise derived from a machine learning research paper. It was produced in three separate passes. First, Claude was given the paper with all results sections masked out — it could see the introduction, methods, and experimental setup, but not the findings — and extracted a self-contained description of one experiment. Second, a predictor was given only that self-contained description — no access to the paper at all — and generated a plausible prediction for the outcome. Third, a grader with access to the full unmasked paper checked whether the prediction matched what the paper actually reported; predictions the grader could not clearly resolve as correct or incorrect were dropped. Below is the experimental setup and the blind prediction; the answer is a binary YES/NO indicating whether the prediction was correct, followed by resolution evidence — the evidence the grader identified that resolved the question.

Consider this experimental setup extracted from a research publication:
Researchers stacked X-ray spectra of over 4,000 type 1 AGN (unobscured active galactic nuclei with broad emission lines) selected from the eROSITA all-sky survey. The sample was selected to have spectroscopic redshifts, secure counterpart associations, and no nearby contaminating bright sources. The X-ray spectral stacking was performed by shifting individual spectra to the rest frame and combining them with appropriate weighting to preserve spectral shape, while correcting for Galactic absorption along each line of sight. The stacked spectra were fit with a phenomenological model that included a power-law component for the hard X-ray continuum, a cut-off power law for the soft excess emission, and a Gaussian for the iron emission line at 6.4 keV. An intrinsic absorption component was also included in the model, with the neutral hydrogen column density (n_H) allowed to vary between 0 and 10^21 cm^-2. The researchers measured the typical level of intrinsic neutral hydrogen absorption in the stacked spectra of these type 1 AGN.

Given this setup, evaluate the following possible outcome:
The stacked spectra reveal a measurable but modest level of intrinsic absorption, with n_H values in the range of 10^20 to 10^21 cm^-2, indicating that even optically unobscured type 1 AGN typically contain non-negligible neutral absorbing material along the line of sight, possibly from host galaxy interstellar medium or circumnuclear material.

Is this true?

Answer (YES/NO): NO